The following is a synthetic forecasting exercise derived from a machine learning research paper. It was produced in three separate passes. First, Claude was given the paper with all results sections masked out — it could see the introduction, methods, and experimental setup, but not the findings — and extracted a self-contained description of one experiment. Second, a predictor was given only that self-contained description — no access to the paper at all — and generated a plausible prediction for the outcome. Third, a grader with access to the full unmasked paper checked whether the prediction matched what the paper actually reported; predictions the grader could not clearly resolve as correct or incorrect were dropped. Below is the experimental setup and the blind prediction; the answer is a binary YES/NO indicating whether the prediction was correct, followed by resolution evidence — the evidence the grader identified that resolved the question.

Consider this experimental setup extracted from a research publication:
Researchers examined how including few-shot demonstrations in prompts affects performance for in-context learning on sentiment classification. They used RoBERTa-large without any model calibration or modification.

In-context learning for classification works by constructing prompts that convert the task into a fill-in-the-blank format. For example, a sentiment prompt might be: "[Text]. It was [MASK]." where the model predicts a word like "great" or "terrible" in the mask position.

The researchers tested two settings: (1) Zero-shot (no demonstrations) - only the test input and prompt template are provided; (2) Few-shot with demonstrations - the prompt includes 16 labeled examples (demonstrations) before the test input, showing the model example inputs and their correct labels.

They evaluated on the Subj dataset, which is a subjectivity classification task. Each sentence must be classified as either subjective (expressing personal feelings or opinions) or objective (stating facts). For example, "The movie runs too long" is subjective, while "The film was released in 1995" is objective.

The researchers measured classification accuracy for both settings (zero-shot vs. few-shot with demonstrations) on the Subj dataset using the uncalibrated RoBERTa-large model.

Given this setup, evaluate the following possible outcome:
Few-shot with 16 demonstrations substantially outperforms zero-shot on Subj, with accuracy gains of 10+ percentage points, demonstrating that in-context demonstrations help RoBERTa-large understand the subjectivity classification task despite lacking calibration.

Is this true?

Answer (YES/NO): NO